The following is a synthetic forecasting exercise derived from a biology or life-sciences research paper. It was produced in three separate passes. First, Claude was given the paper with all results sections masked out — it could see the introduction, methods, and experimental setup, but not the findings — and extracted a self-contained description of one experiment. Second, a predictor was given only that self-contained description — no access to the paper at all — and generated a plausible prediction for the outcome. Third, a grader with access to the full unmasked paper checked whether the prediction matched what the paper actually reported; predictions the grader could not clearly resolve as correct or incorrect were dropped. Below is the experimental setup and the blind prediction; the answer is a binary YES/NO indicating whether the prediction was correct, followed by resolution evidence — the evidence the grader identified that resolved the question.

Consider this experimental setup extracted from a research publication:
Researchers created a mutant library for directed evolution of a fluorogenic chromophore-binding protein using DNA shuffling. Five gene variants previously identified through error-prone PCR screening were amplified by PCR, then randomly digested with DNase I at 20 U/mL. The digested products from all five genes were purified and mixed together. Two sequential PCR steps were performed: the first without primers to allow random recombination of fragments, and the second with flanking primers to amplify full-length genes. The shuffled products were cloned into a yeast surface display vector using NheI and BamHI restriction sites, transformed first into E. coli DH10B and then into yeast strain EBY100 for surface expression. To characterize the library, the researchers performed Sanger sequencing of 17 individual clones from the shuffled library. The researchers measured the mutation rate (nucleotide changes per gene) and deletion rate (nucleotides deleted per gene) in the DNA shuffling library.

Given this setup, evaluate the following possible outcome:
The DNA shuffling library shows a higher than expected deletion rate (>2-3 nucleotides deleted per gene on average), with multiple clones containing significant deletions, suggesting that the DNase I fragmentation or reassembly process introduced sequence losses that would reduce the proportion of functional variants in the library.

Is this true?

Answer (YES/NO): NO